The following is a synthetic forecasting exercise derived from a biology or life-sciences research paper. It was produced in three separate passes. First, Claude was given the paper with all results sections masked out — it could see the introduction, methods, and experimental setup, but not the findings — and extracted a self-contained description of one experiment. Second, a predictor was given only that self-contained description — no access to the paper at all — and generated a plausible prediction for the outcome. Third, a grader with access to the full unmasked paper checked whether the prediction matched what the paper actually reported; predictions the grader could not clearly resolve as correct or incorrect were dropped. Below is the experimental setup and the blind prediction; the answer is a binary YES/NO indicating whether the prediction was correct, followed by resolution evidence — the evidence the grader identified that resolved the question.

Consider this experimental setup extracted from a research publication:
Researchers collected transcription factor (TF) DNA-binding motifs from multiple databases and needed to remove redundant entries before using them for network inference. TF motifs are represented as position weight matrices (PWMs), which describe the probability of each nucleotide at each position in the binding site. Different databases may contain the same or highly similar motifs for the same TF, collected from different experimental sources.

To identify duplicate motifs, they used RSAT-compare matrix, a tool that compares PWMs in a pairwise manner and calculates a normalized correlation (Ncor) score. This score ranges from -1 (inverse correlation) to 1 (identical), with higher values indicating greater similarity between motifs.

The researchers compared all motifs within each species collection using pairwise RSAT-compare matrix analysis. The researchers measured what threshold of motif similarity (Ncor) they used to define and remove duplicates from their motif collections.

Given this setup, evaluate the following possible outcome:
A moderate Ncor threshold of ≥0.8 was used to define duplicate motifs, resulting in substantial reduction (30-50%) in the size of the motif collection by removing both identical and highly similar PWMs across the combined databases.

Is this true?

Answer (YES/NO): NO